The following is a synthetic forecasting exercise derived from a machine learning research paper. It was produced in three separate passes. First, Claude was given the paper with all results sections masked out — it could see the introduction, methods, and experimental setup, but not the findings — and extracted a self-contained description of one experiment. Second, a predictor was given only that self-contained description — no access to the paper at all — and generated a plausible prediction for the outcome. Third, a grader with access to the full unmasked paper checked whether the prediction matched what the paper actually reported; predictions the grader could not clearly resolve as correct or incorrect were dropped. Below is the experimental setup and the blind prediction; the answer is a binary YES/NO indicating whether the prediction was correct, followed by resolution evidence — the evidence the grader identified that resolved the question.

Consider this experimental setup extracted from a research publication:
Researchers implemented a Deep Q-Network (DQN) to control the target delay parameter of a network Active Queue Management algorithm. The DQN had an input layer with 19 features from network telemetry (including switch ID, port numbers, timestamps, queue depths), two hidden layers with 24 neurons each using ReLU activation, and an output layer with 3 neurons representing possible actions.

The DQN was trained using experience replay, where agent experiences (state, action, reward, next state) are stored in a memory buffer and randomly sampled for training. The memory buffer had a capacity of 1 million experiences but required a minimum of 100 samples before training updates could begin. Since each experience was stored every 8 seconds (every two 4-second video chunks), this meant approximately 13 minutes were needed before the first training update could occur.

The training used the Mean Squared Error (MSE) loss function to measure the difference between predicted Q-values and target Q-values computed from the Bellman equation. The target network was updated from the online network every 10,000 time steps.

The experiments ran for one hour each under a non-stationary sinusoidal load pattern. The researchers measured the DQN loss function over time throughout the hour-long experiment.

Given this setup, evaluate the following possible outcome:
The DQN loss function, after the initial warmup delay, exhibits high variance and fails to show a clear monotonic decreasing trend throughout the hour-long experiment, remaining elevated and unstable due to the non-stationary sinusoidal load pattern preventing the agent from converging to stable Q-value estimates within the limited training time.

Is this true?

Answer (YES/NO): NO